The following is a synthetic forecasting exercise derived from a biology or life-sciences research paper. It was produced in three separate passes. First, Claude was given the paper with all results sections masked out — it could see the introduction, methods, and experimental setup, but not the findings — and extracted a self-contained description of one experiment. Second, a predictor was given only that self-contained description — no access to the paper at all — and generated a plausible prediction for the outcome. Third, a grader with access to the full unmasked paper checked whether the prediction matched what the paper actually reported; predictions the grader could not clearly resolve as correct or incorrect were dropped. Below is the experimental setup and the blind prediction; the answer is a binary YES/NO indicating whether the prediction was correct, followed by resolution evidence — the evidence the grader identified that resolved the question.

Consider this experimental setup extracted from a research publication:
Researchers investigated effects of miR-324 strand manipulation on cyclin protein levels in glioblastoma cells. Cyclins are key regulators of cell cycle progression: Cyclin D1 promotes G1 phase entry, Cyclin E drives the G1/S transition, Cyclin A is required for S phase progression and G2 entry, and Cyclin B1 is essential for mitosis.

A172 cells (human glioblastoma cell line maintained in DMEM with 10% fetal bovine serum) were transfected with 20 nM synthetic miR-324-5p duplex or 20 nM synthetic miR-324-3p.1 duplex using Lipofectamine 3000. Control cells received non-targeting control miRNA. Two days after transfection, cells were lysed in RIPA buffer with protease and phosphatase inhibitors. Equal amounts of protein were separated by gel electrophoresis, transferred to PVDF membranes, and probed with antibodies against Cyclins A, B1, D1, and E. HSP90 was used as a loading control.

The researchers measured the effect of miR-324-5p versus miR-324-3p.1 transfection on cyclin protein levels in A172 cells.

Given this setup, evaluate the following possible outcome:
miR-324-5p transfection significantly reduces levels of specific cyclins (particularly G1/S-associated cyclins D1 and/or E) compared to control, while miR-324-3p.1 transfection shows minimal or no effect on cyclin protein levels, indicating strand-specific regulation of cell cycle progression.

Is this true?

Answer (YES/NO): NO